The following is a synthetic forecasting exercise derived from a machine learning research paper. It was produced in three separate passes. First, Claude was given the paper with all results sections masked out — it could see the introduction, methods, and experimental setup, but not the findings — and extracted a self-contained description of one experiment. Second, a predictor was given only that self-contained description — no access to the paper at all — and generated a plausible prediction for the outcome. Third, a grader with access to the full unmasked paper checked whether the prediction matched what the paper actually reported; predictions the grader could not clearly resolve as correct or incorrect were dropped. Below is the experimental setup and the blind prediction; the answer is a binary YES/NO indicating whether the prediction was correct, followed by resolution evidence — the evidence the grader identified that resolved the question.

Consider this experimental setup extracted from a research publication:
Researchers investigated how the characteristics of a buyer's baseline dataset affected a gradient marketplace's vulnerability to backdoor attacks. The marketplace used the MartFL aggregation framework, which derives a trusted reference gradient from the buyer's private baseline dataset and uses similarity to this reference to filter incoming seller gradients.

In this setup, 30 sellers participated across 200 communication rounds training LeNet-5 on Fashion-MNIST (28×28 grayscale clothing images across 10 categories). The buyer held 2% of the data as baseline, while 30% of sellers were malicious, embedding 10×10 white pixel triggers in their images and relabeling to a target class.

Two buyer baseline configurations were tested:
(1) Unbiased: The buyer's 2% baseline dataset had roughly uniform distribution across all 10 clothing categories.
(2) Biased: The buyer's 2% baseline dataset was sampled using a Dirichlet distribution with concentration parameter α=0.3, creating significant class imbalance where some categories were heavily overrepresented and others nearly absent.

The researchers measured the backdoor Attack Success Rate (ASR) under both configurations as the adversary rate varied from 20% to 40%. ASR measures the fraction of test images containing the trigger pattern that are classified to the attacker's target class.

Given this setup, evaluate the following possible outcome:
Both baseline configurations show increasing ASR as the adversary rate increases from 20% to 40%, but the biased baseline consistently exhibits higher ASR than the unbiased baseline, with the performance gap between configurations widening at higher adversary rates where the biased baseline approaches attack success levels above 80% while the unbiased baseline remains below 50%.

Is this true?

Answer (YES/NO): NO